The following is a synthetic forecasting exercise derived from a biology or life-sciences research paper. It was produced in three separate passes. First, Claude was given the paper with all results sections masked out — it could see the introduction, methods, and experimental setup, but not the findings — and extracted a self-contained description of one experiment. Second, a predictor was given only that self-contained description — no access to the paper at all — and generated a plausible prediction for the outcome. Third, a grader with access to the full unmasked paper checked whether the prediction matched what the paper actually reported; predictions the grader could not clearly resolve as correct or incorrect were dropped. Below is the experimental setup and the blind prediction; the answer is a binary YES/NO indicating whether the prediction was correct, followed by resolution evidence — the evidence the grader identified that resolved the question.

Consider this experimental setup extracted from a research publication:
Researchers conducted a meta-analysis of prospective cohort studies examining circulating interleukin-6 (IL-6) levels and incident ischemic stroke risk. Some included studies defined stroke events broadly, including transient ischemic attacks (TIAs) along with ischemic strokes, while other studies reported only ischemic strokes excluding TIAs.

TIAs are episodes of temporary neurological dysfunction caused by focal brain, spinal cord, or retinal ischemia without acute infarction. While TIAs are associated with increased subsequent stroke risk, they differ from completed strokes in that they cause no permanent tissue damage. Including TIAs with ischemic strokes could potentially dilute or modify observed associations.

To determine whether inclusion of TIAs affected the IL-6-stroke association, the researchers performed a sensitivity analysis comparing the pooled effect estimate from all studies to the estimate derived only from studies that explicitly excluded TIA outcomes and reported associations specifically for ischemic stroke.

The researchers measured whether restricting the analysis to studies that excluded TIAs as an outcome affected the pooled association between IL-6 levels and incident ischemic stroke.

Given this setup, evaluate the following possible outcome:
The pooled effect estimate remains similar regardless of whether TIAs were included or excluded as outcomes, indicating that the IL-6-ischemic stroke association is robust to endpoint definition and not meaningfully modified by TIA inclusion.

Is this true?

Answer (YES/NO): YES